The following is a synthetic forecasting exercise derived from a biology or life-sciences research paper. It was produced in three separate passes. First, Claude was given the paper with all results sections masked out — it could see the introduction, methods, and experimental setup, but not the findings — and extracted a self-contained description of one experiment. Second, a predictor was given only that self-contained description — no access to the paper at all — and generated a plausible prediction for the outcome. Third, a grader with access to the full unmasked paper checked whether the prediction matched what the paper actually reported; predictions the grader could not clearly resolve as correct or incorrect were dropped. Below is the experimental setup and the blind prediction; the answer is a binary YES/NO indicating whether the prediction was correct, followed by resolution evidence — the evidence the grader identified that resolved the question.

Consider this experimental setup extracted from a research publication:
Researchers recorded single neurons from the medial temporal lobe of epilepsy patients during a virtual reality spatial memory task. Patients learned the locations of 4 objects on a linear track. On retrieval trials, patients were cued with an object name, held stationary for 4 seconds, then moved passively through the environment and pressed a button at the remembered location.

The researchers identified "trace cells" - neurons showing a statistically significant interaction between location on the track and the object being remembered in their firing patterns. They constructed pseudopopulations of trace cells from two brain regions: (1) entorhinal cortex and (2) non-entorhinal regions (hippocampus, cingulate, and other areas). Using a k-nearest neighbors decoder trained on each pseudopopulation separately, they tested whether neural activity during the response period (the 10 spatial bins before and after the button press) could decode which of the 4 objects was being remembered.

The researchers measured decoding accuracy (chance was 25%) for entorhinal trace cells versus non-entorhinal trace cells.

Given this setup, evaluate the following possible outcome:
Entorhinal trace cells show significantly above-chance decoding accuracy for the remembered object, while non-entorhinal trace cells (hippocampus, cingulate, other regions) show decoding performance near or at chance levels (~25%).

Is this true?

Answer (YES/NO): YES